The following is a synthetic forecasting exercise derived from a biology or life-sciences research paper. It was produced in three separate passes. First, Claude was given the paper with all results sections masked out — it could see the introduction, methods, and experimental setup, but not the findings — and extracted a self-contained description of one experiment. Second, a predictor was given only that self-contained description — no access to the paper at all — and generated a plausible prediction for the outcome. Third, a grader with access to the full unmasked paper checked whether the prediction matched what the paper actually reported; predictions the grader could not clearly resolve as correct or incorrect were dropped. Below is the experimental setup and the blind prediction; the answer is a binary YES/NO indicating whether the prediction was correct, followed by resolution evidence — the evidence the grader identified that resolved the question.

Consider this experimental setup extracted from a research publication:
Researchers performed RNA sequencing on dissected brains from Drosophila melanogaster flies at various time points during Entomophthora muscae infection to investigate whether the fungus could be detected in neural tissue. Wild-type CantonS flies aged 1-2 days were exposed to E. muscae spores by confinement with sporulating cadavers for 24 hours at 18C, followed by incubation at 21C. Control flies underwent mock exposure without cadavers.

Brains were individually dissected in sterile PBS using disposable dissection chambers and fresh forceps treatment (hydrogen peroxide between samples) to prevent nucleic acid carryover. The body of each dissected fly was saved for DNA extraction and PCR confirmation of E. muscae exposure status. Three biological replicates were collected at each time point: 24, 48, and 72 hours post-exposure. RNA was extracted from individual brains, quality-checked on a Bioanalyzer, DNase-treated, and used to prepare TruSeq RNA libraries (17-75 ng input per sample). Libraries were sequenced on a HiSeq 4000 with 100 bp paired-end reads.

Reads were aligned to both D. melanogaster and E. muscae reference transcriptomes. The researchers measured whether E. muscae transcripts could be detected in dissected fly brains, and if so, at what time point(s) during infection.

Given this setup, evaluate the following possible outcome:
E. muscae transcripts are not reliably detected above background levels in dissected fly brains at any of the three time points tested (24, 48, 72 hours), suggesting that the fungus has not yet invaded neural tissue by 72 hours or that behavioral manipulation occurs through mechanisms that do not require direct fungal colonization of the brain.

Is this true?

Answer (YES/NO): NO